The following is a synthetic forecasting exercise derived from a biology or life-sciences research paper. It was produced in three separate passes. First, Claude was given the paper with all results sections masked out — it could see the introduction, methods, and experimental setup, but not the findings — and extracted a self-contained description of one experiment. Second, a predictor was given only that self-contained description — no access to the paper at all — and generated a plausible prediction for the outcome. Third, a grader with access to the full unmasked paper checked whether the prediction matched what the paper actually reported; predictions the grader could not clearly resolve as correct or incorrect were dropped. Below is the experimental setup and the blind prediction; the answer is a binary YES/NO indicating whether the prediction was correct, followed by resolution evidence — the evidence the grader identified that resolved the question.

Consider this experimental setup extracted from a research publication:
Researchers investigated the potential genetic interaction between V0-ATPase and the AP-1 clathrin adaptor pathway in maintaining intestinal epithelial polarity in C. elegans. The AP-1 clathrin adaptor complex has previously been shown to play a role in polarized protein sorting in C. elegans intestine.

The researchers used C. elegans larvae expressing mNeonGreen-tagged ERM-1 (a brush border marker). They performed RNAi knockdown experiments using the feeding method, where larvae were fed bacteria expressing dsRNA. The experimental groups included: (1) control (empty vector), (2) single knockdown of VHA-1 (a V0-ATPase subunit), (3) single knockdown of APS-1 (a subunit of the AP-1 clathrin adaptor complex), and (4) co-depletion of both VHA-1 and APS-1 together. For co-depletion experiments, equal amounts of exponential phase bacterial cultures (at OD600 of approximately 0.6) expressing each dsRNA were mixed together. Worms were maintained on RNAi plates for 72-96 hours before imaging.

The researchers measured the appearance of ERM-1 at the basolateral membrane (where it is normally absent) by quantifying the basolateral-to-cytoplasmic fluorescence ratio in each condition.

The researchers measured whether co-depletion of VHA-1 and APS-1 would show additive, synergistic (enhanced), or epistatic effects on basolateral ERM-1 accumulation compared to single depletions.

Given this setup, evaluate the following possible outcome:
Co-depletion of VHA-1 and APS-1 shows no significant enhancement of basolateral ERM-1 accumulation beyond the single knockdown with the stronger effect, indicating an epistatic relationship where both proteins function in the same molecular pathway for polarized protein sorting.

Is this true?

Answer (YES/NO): NO